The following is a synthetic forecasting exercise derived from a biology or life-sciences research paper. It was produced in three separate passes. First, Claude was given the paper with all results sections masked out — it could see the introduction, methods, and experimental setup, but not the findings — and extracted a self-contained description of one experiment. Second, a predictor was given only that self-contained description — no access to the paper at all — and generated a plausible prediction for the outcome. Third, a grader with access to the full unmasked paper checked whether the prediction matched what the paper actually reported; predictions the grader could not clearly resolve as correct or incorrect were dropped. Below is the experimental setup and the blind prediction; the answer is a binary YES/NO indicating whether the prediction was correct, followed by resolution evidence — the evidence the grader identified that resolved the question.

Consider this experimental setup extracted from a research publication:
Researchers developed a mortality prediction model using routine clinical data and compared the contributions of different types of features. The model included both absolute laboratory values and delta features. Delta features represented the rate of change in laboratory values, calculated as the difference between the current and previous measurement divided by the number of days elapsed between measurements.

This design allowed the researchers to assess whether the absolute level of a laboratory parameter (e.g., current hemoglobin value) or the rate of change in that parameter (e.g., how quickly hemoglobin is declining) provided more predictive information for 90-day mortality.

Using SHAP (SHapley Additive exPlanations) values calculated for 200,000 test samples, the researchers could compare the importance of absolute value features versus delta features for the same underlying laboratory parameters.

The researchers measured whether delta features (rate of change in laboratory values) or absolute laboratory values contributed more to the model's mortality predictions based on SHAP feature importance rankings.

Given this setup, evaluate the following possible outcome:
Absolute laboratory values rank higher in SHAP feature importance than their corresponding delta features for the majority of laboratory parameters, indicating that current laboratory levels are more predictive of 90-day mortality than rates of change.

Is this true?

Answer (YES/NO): YES